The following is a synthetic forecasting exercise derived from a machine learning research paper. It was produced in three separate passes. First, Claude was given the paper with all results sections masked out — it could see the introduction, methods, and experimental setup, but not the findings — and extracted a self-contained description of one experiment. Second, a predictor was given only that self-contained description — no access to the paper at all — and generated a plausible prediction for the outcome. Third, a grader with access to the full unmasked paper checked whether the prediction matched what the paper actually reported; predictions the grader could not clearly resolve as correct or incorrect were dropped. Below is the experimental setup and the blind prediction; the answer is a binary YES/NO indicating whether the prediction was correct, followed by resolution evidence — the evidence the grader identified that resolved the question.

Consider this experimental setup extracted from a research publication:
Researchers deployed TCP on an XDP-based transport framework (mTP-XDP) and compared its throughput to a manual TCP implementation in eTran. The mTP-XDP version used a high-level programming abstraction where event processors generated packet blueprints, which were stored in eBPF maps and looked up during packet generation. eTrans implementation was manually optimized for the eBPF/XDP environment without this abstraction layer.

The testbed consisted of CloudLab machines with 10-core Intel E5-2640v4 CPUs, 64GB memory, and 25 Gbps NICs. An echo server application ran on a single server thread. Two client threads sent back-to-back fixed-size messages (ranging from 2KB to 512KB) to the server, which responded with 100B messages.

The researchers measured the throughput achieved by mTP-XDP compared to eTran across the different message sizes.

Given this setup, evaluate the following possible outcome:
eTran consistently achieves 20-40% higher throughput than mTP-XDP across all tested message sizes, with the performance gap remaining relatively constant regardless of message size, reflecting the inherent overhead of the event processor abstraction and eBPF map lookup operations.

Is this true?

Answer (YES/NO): NO